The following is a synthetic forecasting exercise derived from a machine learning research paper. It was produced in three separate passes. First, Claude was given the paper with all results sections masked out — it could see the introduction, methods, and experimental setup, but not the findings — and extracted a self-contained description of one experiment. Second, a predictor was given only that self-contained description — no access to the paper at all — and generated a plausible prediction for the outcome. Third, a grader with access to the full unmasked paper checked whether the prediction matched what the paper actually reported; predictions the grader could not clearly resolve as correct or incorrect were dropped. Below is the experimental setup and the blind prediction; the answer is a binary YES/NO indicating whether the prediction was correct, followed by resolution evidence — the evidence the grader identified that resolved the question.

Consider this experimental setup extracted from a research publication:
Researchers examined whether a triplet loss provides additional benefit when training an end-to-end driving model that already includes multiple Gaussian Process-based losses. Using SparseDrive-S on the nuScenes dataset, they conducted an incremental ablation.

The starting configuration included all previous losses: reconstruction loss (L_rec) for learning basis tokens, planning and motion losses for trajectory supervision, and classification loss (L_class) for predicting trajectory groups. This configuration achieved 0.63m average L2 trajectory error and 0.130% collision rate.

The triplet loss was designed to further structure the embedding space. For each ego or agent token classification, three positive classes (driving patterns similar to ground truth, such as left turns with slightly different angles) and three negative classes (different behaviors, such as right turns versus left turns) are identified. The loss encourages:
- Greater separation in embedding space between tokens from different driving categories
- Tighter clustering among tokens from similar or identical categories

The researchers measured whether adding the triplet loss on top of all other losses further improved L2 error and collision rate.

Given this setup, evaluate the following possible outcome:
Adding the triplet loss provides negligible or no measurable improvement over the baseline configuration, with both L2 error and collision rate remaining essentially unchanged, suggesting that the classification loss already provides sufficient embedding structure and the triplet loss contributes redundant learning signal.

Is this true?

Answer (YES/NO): NO